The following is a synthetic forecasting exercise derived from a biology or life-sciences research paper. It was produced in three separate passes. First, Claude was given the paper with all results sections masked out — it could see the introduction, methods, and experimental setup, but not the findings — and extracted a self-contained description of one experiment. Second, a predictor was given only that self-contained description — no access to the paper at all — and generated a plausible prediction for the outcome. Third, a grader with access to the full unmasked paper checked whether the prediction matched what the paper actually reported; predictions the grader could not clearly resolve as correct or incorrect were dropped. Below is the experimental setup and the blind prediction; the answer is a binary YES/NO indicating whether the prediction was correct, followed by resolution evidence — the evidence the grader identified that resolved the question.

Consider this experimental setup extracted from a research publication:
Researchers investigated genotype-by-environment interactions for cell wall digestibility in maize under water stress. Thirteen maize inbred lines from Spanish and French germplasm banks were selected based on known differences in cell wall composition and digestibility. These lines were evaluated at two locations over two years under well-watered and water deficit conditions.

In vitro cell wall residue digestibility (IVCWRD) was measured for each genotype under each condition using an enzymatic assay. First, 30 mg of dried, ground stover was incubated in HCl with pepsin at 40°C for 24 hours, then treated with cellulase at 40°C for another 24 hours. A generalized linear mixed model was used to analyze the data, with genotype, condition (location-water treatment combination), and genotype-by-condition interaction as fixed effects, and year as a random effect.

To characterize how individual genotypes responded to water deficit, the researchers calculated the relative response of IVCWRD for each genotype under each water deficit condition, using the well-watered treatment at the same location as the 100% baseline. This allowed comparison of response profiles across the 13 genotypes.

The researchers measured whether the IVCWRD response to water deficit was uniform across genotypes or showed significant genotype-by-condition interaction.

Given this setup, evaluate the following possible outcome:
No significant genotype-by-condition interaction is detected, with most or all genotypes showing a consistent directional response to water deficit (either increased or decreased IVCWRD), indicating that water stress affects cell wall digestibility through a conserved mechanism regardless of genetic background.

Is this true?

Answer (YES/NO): NO